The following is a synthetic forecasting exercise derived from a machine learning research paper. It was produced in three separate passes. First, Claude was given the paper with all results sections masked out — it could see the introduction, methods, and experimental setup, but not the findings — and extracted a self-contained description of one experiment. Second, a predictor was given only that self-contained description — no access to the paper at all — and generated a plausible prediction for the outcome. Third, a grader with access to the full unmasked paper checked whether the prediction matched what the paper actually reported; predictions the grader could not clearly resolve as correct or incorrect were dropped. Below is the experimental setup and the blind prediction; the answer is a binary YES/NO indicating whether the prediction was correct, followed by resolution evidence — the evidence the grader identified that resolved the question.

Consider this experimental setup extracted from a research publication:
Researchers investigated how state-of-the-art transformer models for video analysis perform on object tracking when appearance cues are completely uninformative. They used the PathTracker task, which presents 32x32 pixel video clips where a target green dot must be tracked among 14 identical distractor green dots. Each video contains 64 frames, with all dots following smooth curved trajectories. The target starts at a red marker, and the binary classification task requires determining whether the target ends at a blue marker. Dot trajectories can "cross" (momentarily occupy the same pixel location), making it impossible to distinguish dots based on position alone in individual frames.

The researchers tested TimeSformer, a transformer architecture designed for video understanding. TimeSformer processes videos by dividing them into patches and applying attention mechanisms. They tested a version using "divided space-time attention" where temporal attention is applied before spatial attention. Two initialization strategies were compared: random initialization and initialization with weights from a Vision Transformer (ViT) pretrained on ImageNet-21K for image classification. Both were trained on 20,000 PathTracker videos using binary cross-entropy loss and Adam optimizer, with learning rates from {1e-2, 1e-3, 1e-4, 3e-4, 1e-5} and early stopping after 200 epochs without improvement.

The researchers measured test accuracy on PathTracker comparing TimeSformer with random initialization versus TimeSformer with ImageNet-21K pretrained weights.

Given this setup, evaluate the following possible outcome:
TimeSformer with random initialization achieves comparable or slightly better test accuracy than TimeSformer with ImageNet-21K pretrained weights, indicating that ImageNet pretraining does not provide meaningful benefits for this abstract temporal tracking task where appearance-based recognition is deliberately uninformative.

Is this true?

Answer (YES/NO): NO